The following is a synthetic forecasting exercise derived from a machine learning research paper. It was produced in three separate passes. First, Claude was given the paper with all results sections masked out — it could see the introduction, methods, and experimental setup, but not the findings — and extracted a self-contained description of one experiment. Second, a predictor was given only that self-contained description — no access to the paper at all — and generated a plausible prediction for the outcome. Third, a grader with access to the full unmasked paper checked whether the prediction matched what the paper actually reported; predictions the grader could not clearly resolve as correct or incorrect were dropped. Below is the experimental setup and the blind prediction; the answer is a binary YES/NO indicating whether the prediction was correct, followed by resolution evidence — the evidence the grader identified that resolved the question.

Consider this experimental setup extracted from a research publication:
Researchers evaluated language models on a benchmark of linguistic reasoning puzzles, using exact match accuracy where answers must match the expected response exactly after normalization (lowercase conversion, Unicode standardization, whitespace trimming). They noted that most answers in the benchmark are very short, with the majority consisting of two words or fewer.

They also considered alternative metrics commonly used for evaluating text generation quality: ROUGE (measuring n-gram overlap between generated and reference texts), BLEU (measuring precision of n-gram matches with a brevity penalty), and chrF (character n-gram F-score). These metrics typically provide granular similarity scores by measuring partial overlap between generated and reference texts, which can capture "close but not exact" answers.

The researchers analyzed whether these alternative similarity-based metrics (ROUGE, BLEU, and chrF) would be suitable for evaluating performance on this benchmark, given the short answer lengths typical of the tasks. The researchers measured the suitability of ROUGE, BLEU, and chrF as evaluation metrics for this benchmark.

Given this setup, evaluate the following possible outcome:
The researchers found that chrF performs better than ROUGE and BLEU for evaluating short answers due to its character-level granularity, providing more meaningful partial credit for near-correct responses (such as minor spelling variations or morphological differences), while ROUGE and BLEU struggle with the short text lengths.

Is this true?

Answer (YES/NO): NO